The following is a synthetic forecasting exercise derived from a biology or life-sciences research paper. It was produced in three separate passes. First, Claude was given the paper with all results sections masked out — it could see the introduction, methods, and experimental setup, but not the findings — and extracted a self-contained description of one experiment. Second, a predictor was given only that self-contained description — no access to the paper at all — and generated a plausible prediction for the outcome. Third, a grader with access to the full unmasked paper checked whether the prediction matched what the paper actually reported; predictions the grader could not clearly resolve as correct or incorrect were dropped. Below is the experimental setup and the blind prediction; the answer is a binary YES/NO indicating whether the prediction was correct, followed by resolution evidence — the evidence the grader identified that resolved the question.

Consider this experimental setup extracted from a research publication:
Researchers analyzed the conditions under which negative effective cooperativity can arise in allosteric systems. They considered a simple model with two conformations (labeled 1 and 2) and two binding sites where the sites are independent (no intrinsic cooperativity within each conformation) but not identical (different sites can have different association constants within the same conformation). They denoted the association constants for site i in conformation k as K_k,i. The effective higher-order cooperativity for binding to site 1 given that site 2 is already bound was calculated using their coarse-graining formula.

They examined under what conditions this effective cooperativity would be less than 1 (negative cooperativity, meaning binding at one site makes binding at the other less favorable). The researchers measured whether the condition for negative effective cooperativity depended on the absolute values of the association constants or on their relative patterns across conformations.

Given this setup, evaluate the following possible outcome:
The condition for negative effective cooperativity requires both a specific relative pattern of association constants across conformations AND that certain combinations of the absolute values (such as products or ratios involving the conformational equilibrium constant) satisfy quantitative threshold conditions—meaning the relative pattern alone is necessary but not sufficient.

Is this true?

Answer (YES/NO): NO